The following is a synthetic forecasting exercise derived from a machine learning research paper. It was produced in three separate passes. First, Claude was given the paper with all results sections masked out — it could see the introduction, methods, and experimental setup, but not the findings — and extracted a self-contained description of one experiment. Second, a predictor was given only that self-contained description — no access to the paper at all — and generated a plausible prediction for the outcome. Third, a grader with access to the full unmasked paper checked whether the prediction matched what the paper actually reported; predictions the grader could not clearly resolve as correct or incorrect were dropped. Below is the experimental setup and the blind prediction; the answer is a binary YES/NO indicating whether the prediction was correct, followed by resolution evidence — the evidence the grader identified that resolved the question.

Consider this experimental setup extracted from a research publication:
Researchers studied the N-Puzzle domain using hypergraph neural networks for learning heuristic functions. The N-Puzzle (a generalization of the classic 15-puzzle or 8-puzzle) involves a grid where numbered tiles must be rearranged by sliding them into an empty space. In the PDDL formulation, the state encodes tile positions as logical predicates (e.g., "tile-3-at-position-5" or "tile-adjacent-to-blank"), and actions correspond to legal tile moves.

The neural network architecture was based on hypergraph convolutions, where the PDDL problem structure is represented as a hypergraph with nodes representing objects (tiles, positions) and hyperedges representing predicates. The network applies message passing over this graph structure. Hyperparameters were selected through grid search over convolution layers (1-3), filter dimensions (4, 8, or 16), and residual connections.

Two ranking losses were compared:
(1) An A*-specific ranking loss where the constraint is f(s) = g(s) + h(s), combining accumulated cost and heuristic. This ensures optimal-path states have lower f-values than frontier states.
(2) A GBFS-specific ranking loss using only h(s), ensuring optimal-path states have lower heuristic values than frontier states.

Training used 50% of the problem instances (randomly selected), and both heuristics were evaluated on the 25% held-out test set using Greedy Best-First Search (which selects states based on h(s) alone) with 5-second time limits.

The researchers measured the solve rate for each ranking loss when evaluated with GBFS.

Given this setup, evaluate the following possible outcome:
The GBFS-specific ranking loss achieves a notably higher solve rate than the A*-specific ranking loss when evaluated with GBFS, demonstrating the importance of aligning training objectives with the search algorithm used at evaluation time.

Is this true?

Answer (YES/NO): NO